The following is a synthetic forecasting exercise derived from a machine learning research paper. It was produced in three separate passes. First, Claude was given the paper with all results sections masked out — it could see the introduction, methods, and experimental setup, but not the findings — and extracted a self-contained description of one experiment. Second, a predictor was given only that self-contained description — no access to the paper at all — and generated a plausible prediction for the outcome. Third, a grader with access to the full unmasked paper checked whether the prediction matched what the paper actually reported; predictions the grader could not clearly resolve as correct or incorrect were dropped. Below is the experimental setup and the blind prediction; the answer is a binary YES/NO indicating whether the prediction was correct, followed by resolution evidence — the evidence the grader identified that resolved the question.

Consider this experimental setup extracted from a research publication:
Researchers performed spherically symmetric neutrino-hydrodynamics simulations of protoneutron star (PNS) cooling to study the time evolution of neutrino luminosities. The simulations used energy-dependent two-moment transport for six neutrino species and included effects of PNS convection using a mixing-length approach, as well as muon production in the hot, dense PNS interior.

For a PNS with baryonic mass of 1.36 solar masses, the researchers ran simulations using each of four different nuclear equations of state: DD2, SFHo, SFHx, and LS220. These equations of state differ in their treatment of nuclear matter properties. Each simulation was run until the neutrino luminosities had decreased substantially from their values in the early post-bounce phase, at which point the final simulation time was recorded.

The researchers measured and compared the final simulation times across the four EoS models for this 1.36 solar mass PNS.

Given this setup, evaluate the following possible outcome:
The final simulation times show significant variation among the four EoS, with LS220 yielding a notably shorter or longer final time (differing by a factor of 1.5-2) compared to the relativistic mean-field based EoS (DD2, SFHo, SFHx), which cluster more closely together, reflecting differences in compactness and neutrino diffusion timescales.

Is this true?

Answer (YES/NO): NO